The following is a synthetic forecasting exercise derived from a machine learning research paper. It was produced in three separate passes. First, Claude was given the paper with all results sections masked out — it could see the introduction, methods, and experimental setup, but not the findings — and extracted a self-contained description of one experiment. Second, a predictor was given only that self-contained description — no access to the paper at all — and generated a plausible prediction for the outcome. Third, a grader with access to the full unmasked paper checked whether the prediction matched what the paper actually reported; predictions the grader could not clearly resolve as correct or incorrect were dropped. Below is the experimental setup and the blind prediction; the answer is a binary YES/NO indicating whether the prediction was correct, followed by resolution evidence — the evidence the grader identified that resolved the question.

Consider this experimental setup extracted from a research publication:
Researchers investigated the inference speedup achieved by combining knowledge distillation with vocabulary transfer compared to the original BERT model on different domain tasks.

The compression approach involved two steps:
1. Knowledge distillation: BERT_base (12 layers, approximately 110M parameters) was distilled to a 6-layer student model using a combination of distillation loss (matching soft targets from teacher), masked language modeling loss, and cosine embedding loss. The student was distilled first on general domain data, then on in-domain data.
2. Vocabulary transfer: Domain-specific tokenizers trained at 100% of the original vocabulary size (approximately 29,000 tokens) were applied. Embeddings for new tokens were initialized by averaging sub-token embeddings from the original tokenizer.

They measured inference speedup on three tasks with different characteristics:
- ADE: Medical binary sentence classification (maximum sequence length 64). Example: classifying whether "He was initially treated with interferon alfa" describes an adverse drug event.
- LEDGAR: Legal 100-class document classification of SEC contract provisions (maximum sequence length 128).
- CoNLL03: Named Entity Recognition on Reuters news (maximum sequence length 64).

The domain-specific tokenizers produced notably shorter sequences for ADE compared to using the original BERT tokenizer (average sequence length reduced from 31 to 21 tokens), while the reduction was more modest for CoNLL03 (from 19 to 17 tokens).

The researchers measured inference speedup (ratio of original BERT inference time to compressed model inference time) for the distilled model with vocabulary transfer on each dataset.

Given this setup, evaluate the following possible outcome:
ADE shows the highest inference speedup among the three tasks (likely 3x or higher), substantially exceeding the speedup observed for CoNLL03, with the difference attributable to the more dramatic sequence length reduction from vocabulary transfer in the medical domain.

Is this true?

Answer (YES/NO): NO